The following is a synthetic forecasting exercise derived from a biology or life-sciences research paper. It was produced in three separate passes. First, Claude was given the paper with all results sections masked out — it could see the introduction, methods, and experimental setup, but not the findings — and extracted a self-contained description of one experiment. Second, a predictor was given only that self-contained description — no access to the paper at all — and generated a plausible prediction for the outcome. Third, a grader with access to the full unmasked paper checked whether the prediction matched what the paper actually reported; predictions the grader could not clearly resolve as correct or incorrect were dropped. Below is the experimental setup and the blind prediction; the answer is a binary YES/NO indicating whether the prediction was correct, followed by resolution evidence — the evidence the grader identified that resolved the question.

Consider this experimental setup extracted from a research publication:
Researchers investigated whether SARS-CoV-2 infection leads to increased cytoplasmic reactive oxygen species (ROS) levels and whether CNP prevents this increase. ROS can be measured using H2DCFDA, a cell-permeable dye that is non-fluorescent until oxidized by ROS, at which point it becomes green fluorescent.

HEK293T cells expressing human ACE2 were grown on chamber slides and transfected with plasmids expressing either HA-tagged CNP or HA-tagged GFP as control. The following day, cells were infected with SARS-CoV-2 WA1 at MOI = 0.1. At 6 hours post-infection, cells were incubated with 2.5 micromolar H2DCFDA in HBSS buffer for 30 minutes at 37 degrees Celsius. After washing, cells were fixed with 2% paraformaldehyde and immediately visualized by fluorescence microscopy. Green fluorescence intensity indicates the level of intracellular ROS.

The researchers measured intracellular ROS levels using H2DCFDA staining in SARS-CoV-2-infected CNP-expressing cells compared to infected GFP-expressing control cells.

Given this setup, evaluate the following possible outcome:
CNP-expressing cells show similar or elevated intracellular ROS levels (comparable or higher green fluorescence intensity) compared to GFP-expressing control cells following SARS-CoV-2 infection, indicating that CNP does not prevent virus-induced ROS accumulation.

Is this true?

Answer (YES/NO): NO